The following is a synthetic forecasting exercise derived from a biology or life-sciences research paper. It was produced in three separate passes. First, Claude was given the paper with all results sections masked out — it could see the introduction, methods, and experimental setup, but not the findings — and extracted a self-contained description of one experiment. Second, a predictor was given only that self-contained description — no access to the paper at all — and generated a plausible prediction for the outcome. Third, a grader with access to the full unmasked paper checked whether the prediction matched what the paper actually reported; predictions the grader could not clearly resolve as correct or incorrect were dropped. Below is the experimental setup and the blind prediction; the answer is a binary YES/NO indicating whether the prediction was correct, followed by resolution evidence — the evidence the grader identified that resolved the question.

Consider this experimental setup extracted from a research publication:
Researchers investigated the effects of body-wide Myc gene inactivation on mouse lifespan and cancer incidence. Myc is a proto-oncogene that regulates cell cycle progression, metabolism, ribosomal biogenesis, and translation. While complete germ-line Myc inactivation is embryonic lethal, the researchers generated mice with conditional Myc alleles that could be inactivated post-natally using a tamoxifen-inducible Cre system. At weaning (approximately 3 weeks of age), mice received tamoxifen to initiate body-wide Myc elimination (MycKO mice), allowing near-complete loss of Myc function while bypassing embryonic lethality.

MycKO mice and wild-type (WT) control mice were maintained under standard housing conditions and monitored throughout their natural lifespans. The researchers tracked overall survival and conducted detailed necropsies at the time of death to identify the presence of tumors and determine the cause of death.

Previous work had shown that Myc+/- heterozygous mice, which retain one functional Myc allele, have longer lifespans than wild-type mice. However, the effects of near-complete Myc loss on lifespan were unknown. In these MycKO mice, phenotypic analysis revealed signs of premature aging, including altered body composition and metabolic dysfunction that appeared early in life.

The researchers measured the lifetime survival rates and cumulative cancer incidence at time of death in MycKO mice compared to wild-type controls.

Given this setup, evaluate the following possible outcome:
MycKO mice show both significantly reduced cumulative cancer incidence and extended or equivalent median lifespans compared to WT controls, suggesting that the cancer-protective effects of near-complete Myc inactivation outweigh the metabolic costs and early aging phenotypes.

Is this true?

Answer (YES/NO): YES